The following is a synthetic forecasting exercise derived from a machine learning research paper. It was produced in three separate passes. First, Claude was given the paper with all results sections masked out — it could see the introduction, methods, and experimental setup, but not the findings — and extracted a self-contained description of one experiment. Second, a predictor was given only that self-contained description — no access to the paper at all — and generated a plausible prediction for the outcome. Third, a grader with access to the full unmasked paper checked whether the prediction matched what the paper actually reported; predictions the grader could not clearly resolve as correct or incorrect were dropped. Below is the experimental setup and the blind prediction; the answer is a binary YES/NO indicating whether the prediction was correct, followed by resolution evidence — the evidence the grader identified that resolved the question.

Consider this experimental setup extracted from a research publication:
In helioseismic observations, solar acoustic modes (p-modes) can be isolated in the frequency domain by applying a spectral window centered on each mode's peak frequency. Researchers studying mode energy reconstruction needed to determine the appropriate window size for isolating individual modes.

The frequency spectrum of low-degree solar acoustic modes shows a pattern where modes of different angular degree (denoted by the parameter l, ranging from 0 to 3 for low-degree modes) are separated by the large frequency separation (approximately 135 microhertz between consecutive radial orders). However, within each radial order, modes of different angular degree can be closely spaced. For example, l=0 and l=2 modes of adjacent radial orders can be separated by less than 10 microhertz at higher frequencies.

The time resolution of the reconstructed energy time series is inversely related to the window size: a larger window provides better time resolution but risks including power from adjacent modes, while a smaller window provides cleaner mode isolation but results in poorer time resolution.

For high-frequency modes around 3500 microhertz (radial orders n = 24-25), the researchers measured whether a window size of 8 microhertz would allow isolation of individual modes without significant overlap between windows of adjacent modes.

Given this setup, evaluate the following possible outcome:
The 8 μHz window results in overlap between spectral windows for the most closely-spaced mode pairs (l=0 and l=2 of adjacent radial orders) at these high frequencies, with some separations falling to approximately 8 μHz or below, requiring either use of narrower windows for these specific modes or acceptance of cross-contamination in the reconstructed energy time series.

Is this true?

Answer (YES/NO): NO